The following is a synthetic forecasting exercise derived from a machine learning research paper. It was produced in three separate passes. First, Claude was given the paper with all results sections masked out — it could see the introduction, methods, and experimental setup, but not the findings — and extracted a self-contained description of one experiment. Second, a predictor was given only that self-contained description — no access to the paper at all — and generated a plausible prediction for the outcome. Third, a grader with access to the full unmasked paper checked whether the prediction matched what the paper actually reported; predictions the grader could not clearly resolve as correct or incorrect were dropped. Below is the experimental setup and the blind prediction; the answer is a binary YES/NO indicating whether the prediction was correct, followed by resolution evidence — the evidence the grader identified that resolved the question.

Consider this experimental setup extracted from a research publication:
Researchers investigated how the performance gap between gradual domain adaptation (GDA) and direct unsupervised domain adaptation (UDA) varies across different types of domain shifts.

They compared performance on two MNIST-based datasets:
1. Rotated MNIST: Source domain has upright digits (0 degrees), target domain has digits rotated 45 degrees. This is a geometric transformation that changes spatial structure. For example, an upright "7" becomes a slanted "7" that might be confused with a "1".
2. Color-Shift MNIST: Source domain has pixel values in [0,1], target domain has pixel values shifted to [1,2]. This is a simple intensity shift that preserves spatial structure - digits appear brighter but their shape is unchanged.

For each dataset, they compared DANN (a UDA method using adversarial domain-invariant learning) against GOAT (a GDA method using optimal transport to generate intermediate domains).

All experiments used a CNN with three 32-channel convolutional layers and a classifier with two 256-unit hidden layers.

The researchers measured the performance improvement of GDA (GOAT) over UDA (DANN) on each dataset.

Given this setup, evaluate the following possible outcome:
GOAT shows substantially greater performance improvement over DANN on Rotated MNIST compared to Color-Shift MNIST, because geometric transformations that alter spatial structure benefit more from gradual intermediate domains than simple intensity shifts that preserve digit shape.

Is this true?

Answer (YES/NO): YES